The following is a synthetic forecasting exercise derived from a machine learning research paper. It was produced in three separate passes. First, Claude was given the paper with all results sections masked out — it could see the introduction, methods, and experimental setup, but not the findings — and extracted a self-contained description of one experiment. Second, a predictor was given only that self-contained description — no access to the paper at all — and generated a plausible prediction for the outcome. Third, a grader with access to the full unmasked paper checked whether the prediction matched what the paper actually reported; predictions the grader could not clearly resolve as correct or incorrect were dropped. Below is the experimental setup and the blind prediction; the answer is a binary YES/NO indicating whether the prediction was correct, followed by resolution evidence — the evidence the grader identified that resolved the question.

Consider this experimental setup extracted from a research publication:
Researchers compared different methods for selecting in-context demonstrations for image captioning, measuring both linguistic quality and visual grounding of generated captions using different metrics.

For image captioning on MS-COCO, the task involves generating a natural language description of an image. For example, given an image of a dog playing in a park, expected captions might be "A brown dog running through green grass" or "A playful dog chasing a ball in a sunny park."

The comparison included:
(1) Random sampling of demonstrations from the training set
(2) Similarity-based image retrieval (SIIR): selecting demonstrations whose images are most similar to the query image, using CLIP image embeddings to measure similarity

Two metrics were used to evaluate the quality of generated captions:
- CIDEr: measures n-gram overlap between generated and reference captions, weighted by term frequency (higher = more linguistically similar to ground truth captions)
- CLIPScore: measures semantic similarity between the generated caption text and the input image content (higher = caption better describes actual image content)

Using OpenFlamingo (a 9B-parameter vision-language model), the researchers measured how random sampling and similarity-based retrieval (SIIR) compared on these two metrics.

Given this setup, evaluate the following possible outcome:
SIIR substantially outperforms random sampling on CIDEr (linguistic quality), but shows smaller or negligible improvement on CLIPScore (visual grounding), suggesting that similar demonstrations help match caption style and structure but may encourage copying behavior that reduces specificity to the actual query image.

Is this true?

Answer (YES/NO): NO